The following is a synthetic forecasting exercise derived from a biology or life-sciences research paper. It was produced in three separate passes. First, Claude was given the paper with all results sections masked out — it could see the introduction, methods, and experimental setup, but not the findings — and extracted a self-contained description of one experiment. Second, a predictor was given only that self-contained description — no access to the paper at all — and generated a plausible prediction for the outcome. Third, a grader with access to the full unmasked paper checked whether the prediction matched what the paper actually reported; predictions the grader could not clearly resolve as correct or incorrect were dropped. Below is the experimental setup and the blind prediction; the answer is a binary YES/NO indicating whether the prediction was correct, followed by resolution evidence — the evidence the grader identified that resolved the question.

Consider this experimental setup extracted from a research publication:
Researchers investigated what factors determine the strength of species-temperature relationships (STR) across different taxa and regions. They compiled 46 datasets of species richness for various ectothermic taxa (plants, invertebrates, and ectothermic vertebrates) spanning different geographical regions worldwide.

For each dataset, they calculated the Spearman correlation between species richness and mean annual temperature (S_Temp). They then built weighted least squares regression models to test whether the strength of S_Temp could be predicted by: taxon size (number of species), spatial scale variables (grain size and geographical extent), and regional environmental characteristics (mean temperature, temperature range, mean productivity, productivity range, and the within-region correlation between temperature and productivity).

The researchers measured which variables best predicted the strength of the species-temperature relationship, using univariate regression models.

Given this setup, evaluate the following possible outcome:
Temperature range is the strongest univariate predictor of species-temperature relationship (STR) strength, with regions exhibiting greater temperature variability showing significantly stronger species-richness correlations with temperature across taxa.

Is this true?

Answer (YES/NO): NO